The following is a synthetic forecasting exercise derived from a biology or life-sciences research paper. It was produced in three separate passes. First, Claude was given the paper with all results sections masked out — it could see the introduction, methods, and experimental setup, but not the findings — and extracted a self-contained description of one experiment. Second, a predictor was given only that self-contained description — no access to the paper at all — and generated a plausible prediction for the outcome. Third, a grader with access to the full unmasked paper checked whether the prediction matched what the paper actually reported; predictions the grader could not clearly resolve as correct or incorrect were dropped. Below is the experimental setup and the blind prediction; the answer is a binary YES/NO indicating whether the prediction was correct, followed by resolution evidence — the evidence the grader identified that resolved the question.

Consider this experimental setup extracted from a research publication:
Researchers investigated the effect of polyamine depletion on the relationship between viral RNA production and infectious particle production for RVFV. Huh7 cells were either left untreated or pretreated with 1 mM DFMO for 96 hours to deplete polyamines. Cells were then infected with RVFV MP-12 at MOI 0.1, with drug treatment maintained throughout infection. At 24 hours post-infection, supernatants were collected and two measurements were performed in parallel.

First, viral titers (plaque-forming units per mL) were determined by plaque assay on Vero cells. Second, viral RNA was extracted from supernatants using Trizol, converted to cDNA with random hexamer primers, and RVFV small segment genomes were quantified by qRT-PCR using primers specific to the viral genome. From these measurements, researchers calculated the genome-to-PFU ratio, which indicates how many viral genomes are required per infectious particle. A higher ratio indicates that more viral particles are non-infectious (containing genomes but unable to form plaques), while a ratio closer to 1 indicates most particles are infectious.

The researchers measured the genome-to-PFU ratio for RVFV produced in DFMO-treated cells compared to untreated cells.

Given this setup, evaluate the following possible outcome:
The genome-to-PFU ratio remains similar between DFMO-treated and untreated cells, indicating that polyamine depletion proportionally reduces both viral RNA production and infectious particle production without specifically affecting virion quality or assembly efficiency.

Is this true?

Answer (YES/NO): NO